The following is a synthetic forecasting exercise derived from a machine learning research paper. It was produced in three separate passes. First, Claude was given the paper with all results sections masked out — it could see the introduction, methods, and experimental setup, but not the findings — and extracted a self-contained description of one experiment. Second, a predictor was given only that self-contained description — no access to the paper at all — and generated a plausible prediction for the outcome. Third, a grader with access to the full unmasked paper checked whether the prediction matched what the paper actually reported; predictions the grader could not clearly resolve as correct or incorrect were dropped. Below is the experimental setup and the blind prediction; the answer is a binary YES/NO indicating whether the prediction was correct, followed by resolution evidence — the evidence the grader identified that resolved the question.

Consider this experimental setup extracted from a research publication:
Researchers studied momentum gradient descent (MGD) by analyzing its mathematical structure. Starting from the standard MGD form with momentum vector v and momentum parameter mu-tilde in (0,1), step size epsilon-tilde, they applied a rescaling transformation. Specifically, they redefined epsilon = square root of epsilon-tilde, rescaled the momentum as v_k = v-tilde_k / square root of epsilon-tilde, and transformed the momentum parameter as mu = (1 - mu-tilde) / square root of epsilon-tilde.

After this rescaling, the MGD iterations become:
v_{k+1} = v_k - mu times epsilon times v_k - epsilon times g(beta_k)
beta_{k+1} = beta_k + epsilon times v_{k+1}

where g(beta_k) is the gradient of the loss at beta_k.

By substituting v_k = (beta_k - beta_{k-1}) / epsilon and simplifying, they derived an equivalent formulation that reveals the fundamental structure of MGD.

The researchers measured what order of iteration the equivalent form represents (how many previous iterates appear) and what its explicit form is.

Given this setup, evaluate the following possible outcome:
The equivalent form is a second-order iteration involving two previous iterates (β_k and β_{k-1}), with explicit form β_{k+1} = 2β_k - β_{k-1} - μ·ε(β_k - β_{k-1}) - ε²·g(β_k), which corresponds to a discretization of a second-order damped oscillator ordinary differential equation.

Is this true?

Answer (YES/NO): YES